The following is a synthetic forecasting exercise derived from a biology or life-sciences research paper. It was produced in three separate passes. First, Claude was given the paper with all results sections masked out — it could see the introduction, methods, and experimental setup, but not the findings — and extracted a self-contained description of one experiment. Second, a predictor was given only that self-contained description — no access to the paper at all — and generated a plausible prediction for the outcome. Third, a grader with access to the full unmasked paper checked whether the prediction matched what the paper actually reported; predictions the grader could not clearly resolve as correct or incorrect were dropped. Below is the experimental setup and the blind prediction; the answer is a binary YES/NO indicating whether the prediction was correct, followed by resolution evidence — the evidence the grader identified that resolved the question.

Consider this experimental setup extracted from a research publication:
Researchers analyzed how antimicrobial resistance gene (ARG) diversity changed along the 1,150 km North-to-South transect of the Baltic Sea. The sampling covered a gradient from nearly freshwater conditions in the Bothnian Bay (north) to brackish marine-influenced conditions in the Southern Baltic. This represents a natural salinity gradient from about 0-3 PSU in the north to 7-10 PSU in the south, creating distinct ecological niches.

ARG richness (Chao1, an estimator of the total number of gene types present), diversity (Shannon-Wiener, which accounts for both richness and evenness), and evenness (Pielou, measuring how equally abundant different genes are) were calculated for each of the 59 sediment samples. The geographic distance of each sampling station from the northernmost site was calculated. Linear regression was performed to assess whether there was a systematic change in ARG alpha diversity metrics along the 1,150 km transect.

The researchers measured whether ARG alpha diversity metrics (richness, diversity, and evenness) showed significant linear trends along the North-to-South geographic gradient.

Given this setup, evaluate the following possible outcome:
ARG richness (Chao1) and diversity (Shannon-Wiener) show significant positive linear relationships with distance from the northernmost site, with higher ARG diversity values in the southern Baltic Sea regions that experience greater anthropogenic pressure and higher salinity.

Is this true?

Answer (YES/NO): NO